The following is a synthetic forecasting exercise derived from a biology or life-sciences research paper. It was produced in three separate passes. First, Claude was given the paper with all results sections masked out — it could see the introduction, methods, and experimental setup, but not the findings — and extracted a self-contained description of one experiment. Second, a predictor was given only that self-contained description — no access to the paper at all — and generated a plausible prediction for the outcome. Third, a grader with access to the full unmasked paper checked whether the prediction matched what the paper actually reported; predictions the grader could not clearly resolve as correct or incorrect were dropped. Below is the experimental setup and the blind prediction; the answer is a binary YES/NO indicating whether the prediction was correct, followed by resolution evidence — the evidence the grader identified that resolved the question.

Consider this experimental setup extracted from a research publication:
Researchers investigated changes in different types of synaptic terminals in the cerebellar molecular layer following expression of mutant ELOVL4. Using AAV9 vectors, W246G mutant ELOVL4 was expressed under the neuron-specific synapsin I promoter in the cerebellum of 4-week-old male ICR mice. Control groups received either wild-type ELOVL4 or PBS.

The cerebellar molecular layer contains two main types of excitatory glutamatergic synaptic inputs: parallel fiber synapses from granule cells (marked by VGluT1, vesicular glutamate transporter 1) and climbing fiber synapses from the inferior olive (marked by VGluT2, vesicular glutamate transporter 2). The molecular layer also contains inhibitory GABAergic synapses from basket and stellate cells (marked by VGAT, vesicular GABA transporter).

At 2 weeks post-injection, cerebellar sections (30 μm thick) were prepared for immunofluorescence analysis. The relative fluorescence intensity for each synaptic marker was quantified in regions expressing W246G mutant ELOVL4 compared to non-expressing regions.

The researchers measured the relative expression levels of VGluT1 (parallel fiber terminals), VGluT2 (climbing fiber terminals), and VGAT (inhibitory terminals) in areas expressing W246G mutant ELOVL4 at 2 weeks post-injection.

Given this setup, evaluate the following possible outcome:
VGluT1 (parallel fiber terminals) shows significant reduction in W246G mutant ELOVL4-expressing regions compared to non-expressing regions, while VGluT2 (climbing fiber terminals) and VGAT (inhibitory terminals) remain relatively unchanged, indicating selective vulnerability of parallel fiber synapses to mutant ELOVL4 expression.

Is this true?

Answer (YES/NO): NO